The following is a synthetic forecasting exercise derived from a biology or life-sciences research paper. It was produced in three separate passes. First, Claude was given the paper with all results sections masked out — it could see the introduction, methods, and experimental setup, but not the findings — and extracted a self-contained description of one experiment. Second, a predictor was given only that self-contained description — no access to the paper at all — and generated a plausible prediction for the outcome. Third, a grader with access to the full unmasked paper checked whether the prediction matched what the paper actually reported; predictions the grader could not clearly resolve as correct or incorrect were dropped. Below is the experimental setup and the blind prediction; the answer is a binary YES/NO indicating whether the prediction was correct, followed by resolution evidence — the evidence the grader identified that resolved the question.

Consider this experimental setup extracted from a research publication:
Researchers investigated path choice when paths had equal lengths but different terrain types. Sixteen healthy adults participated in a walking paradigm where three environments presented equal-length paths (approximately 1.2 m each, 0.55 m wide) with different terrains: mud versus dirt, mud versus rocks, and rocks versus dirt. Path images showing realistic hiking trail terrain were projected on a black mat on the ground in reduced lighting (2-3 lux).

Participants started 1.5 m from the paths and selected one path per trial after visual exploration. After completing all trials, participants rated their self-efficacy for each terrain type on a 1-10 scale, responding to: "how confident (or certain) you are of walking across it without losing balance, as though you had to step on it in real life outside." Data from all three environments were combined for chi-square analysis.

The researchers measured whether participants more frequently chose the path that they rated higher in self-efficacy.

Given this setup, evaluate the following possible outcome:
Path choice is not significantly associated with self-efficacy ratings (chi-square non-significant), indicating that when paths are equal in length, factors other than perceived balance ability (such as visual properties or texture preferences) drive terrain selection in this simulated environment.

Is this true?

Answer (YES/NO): NO